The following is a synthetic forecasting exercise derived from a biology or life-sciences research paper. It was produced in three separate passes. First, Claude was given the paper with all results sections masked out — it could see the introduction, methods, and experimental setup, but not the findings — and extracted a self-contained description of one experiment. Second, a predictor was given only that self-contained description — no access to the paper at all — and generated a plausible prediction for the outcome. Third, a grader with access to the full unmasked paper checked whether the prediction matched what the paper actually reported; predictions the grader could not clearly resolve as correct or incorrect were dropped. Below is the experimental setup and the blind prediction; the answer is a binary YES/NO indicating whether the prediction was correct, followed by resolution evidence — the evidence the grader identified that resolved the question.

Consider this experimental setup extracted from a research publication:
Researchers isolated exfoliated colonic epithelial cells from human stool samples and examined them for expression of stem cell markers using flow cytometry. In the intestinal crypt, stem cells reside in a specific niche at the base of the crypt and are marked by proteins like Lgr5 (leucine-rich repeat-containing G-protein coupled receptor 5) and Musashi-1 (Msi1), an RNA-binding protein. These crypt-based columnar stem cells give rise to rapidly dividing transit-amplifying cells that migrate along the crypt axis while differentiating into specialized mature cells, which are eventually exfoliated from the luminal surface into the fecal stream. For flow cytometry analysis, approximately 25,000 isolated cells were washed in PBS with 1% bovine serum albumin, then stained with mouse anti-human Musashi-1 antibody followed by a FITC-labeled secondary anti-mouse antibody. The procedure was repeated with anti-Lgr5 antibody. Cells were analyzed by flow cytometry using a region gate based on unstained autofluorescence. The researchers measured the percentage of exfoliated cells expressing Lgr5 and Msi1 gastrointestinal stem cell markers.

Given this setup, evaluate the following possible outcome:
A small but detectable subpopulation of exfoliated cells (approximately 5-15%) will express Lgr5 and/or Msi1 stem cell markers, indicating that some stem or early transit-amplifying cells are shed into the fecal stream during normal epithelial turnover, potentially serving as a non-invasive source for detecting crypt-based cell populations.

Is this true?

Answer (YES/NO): NO